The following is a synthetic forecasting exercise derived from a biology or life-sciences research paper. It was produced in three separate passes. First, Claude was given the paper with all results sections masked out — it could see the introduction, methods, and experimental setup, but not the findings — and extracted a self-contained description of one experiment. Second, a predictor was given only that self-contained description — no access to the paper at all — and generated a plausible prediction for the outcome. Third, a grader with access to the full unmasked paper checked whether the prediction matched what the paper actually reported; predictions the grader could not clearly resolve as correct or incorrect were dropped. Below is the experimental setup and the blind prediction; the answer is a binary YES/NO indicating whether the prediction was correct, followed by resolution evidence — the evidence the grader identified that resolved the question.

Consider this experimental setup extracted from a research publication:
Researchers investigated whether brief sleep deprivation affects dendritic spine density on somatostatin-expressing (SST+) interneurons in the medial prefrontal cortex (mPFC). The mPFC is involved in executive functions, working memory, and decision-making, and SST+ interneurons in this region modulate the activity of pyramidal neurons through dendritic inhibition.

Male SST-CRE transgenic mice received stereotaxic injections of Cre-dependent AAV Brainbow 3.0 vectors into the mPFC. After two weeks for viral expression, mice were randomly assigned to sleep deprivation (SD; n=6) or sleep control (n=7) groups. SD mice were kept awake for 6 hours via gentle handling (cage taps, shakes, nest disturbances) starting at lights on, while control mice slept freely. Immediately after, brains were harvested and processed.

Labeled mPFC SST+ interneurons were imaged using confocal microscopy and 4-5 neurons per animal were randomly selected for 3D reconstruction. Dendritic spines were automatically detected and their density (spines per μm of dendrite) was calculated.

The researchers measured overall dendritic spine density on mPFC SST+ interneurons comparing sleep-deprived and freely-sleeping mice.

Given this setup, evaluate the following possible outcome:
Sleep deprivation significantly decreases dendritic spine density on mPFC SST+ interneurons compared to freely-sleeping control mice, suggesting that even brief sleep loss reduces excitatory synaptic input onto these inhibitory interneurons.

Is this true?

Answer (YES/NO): NO